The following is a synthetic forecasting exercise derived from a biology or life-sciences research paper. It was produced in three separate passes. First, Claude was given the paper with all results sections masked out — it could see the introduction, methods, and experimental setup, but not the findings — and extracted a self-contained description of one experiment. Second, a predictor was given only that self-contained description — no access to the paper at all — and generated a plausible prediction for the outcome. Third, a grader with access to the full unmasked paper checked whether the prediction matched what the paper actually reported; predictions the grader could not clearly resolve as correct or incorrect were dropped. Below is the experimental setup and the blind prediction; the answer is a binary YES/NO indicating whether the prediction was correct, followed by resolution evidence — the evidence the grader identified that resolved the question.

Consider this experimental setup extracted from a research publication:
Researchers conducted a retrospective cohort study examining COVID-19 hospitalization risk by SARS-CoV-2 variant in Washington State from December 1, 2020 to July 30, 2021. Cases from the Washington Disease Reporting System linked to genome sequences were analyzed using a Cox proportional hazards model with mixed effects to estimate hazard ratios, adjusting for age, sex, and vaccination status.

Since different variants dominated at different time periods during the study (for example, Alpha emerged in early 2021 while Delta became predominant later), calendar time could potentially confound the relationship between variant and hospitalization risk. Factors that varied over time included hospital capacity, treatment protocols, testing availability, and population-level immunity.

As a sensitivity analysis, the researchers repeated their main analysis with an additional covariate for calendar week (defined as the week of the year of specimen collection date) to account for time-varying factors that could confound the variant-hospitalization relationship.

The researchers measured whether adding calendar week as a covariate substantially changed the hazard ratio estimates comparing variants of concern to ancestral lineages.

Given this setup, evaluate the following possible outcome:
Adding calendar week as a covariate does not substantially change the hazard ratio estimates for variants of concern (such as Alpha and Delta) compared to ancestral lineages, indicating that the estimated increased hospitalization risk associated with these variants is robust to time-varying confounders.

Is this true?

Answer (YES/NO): NO